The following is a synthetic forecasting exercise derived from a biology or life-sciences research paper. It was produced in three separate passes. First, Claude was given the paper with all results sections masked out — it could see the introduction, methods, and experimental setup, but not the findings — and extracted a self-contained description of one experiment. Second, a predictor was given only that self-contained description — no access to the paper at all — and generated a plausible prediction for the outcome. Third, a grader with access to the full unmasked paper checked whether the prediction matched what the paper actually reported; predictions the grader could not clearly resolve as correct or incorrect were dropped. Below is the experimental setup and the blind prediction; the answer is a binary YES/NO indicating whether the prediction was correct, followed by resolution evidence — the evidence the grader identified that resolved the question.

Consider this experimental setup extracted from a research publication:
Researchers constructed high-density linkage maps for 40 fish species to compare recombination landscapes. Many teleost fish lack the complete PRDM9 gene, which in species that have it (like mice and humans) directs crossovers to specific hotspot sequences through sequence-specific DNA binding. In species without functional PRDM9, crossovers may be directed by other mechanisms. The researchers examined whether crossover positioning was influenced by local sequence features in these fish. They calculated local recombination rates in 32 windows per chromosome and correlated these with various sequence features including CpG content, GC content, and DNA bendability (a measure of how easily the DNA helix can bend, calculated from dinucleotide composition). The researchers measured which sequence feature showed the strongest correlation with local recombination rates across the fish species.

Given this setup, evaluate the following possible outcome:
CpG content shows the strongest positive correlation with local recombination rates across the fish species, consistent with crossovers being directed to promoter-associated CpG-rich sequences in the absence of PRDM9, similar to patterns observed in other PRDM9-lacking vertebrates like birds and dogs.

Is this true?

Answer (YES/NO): YES